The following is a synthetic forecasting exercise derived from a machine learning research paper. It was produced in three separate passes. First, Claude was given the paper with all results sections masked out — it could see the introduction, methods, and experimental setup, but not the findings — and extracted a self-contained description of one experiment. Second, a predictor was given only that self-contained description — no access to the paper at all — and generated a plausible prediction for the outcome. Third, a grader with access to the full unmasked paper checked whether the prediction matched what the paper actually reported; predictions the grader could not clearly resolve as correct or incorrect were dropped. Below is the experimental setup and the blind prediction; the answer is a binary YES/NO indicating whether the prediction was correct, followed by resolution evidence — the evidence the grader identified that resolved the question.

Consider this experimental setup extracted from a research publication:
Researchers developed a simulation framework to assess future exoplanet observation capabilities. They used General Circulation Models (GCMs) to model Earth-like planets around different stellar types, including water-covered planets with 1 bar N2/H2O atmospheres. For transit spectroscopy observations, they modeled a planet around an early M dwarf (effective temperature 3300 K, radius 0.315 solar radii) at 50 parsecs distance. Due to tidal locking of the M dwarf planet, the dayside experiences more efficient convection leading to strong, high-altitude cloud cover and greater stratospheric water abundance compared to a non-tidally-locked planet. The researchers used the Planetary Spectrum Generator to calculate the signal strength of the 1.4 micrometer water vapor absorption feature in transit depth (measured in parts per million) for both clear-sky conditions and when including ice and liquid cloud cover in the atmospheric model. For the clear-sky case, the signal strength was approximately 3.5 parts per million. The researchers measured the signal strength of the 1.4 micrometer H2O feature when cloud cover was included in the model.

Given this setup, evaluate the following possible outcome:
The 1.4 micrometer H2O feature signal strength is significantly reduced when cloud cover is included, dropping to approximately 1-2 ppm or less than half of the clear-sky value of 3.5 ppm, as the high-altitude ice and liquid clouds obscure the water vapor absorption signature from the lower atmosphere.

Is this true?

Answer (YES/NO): NO